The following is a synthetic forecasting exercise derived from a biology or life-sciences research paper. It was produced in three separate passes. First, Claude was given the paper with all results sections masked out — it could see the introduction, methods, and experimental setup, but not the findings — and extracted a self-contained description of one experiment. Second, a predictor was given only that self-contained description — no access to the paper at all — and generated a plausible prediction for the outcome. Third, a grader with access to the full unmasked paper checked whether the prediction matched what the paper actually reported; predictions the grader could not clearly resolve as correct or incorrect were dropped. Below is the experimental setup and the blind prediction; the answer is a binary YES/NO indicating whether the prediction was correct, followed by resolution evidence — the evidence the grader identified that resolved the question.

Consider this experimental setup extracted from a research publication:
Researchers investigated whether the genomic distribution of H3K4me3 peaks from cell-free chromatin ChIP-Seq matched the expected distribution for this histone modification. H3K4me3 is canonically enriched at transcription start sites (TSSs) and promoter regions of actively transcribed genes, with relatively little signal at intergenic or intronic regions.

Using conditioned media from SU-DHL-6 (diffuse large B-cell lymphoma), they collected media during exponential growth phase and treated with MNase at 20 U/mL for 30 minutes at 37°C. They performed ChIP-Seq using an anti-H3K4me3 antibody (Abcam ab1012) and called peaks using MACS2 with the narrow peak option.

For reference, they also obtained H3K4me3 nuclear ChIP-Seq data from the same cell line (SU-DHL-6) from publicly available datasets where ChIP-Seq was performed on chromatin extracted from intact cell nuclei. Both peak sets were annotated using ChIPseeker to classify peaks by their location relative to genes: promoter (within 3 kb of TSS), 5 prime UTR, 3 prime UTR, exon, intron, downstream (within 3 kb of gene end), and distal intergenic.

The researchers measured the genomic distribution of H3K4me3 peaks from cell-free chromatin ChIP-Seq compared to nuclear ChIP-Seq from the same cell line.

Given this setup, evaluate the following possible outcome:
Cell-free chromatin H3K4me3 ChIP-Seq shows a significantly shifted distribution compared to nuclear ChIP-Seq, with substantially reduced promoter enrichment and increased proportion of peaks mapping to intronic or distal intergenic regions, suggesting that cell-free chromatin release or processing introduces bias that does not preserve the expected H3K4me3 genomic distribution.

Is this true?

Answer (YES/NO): NO